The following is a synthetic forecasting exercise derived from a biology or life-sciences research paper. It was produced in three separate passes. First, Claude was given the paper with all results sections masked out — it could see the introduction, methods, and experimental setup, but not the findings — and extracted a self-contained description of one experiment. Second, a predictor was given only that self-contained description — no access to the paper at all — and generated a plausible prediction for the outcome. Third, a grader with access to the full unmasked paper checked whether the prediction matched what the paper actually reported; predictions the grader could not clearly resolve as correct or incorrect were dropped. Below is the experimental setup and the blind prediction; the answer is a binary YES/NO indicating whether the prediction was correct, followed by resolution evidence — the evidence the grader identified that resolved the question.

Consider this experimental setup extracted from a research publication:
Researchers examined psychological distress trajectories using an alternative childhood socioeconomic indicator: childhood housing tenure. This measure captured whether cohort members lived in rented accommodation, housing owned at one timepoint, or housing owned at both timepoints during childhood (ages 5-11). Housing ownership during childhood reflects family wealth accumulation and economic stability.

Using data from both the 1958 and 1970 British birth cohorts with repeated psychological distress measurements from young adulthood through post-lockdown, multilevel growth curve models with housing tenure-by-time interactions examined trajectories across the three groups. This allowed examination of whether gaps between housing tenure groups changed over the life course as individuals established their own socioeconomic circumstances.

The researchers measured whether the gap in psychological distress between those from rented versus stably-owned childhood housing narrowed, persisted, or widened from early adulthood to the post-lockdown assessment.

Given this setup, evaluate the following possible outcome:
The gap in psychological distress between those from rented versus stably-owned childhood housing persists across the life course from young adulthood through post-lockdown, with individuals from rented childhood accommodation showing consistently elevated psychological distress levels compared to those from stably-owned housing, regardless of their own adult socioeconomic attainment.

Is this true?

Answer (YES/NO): YES